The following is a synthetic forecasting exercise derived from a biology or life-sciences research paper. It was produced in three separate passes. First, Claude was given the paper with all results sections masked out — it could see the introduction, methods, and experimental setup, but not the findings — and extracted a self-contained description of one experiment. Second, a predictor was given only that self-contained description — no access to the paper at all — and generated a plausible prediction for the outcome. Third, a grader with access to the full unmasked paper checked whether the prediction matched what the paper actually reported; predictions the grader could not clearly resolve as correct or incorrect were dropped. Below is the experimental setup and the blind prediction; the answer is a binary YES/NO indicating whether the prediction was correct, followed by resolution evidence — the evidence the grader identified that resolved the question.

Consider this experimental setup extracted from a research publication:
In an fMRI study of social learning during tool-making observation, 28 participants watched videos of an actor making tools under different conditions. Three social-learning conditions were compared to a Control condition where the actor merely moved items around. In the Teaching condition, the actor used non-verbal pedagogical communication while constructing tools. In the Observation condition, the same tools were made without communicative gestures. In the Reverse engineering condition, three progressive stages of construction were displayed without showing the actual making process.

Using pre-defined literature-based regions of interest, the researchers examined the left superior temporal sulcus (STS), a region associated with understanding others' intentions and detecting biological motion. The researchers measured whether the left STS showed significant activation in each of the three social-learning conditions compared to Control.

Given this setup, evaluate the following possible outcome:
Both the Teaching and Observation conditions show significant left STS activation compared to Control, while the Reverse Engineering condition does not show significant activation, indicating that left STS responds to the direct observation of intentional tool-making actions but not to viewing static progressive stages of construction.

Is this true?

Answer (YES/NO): NO